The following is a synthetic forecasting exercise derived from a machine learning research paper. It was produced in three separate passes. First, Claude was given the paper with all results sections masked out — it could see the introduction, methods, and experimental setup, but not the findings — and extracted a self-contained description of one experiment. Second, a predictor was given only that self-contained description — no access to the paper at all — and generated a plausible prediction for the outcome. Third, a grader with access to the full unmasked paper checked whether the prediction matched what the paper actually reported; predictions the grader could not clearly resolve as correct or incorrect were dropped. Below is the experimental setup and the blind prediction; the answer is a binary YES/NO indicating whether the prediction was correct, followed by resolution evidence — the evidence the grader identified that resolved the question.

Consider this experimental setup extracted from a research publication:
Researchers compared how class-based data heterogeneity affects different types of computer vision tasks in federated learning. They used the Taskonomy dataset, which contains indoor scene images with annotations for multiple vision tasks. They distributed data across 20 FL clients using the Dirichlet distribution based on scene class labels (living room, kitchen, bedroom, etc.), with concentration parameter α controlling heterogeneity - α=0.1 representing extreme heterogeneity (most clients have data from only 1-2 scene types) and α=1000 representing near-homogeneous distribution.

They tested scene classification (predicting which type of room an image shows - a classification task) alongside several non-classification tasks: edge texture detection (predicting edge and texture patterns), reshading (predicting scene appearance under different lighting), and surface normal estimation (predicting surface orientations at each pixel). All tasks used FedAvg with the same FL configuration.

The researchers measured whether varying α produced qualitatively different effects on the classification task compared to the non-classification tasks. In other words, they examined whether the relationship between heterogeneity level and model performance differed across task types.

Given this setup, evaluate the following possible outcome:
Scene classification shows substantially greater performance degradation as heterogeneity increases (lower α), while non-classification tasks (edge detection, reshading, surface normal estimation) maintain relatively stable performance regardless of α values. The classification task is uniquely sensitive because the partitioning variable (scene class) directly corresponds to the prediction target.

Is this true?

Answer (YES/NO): YES